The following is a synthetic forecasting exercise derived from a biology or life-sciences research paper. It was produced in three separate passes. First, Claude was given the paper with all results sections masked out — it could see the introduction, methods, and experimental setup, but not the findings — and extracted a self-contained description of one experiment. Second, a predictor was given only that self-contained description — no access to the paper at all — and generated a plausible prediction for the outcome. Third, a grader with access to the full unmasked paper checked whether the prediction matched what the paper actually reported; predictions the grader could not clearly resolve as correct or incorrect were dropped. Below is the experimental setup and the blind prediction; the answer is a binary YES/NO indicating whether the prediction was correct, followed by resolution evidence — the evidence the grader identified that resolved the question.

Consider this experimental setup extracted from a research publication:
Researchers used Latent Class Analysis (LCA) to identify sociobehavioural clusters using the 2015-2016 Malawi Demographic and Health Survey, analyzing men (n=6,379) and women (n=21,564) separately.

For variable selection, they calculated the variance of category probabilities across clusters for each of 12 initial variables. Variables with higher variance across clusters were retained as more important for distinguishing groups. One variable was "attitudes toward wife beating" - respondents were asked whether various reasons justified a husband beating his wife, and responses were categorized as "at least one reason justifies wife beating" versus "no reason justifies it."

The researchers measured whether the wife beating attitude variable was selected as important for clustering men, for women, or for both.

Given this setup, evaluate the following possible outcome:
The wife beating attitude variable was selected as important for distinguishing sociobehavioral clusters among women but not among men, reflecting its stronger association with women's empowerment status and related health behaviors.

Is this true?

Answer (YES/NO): NO